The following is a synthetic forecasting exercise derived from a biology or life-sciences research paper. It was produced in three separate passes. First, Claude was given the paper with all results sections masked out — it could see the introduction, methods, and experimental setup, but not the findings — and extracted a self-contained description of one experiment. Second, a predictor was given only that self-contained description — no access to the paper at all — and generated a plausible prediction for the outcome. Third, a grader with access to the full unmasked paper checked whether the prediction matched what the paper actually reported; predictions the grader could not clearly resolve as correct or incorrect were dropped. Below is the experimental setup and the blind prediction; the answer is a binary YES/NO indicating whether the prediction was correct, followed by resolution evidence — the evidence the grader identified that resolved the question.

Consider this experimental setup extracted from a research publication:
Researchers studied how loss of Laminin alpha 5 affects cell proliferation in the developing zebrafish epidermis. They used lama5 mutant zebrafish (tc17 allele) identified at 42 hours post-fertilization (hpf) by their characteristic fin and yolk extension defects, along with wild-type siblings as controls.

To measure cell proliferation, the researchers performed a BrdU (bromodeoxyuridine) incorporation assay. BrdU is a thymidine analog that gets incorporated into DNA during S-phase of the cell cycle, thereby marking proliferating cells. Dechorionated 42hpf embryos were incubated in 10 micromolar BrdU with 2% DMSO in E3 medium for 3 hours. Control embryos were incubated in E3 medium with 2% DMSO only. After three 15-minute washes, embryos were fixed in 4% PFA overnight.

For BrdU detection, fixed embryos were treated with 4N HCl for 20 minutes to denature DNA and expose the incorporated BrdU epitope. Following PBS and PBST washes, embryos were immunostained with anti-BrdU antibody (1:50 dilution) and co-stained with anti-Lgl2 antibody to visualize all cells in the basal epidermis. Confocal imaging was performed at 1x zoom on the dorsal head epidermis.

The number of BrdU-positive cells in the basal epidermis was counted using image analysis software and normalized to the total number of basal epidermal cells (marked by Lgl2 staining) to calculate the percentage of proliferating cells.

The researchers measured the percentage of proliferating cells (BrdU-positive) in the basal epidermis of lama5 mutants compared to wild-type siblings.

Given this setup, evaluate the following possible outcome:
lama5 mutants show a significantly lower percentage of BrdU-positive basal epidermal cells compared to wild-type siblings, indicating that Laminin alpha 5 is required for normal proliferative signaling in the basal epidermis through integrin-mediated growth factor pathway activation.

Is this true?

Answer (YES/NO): NO